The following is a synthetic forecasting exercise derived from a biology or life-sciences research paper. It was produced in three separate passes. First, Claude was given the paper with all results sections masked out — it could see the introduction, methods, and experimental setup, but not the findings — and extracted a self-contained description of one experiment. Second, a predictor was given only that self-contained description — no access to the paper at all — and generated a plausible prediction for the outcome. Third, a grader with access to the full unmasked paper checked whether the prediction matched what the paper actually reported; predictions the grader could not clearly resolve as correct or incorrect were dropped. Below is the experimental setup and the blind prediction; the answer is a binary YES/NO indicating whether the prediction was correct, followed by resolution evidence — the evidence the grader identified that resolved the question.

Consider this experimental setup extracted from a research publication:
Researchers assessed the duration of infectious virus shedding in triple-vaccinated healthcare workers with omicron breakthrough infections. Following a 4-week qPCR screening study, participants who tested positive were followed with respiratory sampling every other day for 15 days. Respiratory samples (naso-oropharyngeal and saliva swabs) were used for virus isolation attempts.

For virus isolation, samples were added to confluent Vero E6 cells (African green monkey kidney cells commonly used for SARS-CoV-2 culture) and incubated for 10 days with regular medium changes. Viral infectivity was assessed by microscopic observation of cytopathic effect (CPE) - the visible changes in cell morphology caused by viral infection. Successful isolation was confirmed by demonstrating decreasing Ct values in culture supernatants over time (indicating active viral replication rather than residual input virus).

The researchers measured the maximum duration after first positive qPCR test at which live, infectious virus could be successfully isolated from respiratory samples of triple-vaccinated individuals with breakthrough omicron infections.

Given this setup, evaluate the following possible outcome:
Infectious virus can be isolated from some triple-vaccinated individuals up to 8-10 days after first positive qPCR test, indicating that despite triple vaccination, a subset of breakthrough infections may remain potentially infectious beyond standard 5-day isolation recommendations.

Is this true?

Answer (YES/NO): YES